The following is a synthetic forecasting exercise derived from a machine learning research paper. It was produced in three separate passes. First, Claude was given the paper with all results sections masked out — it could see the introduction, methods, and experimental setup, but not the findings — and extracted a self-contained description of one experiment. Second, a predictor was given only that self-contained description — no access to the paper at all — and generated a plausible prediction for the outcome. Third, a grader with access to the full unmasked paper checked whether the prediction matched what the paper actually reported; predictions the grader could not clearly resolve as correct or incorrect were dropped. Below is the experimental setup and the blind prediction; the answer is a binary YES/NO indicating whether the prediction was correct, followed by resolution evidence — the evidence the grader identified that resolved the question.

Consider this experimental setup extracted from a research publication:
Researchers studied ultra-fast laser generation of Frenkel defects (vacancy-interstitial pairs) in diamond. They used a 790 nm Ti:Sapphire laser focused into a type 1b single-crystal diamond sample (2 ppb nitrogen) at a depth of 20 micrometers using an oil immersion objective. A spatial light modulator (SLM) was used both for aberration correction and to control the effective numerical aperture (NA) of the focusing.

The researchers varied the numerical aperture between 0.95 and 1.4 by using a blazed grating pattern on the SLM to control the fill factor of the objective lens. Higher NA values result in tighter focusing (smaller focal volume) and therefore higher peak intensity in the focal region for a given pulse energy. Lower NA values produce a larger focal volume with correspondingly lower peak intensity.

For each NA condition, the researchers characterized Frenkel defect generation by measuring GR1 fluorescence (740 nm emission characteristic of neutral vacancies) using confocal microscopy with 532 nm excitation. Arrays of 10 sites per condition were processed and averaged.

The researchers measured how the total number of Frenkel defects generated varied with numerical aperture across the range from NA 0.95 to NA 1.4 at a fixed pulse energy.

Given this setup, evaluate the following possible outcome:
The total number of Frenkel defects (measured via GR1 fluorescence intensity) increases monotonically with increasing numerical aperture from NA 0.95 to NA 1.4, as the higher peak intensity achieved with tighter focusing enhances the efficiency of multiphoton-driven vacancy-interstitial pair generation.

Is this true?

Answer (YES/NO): NO